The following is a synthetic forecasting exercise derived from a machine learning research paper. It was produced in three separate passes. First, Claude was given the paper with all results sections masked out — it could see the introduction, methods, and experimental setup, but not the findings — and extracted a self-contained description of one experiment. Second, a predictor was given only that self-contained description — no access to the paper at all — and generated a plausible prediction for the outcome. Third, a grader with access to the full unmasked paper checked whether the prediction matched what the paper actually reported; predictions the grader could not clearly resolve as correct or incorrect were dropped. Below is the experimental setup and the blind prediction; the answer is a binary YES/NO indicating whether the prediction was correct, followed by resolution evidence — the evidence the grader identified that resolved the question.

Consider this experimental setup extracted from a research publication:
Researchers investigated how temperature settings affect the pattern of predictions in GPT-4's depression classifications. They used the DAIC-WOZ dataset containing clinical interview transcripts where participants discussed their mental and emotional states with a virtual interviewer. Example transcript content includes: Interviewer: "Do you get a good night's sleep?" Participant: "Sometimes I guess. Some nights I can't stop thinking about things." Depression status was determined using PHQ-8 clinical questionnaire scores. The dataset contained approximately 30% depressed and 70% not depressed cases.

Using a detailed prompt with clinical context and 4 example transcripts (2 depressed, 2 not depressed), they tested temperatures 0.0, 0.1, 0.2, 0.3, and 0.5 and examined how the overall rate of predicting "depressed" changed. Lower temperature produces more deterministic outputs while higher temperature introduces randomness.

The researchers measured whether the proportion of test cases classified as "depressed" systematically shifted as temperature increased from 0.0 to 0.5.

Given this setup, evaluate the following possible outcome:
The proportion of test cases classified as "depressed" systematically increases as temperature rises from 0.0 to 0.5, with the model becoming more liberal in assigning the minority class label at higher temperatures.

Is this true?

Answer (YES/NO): NO